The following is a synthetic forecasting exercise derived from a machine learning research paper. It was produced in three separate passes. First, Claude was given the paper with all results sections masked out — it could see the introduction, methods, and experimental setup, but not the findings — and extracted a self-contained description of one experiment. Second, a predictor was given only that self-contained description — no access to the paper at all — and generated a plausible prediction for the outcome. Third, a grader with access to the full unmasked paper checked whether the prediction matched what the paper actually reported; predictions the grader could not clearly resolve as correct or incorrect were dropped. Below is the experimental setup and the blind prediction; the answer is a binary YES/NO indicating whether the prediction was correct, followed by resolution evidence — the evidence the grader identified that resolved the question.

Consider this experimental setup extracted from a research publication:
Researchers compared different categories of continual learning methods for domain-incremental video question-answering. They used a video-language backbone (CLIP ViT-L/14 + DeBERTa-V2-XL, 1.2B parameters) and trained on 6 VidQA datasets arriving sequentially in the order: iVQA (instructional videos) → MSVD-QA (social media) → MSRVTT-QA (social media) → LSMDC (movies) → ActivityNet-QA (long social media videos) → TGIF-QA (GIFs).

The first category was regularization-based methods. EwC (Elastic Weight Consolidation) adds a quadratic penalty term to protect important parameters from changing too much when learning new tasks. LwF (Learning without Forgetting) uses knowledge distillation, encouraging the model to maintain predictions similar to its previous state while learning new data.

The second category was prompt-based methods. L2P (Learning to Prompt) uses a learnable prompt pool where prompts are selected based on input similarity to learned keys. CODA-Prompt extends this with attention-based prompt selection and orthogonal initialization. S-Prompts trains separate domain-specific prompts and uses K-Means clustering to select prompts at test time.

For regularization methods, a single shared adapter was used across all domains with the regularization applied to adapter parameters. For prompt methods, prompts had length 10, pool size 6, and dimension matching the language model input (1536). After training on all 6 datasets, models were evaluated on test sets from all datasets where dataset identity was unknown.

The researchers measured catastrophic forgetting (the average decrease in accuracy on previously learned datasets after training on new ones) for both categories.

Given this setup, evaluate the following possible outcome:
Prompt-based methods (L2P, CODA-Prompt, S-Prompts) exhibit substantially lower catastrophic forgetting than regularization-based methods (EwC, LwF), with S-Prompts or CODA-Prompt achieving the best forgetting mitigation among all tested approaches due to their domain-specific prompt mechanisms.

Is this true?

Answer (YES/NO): NO